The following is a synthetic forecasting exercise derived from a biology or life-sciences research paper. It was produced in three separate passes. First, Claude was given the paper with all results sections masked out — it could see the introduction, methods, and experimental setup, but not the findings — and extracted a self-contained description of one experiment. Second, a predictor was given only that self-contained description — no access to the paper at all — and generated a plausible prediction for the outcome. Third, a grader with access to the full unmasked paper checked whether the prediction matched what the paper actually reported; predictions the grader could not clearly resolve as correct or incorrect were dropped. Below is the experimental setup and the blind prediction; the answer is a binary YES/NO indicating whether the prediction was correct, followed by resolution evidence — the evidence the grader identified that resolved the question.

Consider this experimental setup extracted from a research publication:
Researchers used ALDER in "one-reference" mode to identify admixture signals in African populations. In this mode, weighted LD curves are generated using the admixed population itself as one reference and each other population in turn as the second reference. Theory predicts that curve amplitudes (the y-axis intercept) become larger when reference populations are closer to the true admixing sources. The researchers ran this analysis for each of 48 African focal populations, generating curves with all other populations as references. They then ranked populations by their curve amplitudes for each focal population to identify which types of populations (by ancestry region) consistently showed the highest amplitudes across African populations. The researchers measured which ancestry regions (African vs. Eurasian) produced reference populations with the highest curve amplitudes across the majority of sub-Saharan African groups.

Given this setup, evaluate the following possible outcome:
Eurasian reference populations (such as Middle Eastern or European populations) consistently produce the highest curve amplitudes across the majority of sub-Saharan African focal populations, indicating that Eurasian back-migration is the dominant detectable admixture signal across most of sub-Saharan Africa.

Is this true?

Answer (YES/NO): YES